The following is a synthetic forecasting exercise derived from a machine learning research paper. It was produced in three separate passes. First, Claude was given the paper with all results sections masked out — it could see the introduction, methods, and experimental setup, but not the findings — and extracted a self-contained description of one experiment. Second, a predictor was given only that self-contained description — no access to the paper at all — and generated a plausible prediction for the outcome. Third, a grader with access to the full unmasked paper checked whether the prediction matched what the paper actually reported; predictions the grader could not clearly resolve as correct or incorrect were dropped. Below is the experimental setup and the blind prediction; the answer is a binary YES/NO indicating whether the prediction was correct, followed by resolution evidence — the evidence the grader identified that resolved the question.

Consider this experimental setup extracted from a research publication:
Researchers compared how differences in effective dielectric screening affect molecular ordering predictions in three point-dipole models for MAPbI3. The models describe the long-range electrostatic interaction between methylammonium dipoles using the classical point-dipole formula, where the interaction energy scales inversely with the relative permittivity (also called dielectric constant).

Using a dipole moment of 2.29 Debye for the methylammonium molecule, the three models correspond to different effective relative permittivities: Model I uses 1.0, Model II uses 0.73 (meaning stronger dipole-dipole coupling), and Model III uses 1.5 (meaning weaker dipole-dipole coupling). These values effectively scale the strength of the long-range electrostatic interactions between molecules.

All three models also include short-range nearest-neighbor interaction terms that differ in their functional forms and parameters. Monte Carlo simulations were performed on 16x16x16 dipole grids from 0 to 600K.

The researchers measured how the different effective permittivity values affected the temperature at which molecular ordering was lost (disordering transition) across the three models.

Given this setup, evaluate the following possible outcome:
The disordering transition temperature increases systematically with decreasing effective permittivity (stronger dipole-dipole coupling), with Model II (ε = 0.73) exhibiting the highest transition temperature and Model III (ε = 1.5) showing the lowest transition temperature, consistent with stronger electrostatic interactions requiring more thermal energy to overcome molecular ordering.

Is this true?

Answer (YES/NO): NO